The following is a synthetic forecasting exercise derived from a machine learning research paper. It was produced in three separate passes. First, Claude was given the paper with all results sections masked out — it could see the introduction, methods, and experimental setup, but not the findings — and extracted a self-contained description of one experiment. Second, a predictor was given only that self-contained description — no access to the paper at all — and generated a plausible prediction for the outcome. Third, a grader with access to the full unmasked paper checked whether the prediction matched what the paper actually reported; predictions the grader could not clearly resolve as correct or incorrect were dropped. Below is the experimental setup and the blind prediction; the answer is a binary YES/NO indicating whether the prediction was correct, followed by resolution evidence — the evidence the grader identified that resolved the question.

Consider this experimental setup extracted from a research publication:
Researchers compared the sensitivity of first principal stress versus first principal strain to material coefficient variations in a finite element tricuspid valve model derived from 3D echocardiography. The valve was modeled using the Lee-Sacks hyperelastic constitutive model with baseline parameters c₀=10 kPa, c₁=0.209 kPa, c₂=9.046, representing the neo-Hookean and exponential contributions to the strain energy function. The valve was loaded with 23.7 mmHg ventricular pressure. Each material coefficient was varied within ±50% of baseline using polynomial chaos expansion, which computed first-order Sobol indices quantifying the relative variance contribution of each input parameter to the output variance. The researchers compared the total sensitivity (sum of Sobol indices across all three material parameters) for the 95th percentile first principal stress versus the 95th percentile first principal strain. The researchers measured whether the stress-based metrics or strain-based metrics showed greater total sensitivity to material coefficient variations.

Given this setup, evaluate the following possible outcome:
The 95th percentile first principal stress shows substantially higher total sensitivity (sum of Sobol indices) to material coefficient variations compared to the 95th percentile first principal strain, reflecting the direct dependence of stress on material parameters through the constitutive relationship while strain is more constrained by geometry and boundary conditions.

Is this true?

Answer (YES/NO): NO